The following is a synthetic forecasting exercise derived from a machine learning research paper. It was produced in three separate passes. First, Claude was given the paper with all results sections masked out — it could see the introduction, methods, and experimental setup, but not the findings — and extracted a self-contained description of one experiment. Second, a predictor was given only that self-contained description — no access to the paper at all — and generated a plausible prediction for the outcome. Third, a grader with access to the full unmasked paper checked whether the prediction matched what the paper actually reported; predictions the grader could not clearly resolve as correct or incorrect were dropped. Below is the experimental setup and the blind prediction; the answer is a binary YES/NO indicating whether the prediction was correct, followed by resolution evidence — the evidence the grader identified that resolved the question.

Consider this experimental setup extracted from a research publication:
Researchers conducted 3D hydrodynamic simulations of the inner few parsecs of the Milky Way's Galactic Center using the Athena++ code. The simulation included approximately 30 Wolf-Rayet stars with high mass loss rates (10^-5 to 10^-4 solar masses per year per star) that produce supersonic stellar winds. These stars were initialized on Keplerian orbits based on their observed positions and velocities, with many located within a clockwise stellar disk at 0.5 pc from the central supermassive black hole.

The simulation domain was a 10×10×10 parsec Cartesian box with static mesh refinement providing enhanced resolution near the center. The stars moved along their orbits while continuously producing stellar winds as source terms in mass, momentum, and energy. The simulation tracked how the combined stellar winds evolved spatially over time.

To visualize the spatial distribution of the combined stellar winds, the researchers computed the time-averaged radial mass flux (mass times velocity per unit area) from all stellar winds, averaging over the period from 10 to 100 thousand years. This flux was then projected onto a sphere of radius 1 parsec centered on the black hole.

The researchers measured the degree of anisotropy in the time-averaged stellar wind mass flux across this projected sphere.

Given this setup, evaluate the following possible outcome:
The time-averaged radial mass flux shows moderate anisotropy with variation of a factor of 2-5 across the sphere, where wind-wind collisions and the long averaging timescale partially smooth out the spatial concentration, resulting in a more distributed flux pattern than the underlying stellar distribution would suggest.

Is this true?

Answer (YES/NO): YES